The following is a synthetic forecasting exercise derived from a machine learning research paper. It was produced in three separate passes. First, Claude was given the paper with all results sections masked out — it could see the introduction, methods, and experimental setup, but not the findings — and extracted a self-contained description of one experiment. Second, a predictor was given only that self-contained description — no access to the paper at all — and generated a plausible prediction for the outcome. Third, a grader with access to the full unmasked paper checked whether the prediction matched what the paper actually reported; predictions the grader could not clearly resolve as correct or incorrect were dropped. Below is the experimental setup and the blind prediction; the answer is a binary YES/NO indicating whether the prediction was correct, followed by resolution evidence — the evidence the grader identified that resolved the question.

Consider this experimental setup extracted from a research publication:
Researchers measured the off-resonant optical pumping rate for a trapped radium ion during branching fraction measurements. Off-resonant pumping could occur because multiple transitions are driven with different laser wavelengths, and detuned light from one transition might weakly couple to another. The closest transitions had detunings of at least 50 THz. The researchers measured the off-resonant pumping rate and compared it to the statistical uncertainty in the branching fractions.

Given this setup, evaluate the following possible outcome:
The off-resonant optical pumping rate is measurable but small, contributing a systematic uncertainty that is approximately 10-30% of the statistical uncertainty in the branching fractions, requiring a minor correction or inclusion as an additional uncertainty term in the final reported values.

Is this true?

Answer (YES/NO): NO